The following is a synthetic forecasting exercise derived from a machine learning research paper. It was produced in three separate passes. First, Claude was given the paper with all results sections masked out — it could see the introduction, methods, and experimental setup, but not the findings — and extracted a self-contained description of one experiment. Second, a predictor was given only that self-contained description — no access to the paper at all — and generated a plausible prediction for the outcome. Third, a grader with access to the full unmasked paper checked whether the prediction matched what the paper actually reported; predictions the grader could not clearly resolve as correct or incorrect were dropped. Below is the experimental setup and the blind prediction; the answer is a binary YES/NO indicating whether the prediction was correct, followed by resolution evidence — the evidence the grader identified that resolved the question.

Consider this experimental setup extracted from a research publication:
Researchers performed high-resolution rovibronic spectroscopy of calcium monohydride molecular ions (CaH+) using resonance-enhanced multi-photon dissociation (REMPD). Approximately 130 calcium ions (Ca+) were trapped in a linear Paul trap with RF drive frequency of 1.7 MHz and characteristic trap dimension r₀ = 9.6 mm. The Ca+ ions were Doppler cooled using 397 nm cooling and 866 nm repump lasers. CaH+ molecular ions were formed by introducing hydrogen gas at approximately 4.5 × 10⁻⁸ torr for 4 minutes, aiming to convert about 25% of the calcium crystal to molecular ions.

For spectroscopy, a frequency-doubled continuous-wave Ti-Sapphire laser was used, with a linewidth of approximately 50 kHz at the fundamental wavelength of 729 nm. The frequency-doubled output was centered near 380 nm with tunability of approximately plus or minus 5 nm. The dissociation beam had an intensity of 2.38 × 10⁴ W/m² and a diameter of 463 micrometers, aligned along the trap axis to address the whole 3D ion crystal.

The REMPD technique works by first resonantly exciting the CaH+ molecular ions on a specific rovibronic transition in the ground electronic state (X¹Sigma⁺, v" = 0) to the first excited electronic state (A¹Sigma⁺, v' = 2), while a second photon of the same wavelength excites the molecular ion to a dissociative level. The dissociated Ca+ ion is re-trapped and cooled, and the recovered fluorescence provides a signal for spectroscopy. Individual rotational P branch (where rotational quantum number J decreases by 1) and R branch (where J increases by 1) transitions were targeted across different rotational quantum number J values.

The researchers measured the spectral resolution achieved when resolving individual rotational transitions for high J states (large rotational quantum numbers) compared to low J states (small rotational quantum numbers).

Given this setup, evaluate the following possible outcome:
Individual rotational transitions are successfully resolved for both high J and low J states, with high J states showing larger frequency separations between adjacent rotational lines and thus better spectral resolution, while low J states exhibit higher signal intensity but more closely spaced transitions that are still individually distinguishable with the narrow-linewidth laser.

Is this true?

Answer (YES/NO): YES